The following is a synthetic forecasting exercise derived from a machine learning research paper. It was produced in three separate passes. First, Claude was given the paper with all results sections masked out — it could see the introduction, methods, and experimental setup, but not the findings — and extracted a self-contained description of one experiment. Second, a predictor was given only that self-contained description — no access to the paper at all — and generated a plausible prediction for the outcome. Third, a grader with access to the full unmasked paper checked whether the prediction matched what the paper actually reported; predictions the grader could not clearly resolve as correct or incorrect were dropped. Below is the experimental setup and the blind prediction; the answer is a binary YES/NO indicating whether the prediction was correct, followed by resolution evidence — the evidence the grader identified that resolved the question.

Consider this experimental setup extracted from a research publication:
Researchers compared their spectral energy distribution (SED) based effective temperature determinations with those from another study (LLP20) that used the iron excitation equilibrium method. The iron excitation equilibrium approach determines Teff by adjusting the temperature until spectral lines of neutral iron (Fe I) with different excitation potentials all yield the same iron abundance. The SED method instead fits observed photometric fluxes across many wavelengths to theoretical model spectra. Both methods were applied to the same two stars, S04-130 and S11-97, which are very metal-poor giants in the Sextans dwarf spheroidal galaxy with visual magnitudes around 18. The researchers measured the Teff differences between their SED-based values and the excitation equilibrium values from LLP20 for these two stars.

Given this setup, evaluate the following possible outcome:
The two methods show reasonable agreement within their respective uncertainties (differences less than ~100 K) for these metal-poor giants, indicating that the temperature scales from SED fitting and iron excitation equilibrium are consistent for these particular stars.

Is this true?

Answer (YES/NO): NO